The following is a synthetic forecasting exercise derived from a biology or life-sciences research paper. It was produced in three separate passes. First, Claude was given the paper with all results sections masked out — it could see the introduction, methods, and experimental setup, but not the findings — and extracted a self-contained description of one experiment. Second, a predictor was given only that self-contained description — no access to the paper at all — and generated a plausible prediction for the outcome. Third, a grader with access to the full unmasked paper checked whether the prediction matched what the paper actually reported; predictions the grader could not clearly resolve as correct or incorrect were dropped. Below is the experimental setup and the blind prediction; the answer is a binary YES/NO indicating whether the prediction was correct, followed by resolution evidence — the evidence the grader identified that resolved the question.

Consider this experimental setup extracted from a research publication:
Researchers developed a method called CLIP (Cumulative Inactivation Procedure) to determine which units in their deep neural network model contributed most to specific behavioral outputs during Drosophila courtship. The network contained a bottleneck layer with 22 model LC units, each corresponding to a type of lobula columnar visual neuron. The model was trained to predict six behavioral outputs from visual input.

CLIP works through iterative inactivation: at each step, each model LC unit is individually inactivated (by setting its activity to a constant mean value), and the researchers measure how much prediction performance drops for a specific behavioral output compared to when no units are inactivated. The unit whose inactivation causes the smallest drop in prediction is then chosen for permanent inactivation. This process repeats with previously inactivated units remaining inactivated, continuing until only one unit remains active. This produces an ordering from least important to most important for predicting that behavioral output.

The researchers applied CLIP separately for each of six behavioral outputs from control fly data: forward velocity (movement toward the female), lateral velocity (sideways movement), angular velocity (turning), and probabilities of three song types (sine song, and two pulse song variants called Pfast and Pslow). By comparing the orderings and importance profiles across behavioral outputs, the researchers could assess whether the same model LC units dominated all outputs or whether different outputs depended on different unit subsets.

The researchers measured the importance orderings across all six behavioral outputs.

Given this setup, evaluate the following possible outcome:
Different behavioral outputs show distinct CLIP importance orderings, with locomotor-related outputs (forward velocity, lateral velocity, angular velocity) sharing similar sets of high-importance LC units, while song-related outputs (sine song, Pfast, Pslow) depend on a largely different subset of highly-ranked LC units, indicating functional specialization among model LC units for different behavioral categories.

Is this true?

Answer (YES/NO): NO